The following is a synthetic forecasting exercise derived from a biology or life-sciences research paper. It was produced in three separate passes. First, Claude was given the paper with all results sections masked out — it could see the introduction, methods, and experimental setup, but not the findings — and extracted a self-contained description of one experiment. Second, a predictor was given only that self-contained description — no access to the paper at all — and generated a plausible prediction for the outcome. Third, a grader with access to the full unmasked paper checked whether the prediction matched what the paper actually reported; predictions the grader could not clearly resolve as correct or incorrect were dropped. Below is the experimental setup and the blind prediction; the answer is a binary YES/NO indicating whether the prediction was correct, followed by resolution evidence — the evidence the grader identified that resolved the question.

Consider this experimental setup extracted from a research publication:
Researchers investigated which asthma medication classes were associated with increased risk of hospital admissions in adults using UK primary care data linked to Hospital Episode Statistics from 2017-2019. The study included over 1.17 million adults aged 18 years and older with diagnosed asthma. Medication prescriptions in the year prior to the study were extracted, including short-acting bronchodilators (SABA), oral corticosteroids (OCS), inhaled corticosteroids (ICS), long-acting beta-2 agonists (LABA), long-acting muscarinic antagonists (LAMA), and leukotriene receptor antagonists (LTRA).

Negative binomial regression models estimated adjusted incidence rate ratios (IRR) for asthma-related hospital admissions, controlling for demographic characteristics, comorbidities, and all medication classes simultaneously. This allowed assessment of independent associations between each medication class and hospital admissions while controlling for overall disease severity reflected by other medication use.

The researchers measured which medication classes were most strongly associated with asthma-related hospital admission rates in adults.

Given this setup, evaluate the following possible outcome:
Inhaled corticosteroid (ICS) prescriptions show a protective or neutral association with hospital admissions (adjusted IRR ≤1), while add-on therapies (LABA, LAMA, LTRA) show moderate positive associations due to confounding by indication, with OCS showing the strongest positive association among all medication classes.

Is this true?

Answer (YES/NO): NO